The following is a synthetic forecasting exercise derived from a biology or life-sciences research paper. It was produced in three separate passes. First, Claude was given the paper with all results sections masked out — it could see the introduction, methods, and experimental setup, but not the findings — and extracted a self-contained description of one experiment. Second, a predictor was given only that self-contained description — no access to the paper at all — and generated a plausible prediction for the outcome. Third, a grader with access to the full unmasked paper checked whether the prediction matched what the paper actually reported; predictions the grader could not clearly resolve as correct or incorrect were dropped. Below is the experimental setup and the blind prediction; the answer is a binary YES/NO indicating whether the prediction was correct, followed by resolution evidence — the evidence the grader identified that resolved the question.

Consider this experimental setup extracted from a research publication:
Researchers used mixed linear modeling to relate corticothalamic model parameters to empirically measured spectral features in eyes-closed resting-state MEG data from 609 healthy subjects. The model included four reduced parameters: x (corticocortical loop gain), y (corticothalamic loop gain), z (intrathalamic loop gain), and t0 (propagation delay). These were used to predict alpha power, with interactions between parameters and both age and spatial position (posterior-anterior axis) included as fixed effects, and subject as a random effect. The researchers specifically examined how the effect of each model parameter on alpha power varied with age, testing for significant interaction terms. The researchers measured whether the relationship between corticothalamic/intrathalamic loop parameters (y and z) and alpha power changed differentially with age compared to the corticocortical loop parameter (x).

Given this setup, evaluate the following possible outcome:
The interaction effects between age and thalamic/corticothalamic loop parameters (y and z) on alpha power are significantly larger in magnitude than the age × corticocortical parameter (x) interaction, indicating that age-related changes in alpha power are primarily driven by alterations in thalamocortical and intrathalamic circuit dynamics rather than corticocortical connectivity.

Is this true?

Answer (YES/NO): NO